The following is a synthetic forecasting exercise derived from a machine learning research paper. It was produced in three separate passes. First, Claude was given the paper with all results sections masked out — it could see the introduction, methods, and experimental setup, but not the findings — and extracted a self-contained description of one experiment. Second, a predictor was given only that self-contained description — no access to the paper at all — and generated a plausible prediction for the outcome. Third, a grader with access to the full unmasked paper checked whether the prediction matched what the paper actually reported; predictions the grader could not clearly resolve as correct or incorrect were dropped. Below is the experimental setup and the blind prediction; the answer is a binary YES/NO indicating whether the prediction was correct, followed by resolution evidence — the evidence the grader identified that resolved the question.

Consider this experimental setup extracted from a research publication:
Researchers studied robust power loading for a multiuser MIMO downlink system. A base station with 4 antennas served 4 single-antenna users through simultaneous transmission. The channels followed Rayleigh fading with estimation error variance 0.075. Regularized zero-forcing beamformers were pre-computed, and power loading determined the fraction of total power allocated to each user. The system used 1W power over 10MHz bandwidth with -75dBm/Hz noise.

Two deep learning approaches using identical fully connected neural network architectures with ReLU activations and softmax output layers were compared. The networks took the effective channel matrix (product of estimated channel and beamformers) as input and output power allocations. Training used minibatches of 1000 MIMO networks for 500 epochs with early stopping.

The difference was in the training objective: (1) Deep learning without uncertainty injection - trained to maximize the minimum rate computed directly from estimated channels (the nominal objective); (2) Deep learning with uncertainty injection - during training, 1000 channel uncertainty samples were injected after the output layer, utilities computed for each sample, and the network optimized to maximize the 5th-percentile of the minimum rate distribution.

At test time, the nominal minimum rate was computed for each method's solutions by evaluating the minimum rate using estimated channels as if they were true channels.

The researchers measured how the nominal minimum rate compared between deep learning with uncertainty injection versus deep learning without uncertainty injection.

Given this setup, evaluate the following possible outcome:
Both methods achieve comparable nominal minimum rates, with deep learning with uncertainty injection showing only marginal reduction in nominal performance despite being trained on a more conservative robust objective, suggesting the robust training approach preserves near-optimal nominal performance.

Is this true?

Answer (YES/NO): NO